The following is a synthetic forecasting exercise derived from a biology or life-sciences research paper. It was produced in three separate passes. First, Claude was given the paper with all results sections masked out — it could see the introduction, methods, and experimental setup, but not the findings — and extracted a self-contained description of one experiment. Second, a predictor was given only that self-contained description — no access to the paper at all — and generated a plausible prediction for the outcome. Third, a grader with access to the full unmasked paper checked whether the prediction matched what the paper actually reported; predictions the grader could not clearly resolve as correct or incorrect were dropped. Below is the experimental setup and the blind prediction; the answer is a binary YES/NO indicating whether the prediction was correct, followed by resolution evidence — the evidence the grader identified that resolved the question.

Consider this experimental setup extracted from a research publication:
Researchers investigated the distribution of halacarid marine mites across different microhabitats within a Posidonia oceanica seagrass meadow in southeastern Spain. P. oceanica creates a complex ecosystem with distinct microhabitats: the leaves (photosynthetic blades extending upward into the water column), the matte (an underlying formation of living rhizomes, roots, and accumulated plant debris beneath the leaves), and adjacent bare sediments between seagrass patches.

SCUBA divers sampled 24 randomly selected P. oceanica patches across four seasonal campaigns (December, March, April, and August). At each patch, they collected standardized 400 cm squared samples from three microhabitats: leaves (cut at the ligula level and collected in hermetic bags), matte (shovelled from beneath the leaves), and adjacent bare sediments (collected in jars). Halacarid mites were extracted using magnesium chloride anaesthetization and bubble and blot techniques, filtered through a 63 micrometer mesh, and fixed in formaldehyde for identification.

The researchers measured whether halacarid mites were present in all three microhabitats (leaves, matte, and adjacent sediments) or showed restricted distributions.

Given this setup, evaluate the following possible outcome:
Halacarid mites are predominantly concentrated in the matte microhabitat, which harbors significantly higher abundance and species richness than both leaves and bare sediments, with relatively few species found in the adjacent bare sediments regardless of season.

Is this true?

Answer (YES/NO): NO